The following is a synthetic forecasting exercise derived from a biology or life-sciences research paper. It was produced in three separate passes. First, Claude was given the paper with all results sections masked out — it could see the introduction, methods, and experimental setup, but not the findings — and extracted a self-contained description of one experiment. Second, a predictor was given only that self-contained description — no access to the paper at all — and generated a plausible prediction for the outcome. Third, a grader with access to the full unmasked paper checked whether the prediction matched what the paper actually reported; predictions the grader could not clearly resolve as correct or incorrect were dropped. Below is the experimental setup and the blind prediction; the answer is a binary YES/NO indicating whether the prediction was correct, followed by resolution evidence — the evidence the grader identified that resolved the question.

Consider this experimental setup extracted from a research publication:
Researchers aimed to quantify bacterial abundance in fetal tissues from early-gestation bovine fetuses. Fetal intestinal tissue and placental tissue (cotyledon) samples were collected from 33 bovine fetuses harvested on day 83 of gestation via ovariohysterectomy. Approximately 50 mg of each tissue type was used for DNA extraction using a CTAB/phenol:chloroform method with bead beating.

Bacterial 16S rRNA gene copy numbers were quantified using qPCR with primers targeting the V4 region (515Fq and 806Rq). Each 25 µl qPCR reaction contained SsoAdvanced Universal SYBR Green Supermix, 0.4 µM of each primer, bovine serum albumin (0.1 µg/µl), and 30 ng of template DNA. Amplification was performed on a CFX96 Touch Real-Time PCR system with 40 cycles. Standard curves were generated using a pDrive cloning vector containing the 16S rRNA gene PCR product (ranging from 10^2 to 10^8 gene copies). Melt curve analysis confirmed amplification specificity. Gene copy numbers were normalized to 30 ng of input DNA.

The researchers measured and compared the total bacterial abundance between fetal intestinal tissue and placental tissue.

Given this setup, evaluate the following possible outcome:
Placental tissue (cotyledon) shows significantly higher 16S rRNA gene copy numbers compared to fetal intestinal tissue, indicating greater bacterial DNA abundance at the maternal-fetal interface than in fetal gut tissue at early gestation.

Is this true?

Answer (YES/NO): YES